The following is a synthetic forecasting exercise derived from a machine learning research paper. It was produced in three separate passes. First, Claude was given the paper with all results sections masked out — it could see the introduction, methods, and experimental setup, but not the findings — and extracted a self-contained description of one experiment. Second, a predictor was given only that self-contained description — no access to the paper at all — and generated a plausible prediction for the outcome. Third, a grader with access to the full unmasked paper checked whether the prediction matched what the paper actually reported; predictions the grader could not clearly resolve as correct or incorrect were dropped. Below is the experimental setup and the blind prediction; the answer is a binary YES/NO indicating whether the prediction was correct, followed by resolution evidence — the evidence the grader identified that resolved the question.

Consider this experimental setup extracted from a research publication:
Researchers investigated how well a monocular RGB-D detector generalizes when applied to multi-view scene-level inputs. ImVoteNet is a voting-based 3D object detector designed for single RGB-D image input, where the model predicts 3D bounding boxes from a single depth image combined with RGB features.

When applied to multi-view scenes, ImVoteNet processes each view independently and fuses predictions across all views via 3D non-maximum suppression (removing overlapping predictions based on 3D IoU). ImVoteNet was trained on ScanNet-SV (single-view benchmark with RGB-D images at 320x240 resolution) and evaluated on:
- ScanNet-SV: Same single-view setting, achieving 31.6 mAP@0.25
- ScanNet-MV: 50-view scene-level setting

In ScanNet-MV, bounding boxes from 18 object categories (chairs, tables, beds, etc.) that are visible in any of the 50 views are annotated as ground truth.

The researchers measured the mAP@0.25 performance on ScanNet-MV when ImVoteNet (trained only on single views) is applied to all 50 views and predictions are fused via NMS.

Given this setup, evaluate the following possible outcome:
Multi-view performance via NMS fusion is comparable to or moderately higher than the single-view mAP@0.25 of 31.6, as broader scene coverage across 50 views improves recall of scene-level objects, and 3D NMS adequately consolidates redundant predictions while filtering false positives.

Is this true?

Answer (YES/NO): YES